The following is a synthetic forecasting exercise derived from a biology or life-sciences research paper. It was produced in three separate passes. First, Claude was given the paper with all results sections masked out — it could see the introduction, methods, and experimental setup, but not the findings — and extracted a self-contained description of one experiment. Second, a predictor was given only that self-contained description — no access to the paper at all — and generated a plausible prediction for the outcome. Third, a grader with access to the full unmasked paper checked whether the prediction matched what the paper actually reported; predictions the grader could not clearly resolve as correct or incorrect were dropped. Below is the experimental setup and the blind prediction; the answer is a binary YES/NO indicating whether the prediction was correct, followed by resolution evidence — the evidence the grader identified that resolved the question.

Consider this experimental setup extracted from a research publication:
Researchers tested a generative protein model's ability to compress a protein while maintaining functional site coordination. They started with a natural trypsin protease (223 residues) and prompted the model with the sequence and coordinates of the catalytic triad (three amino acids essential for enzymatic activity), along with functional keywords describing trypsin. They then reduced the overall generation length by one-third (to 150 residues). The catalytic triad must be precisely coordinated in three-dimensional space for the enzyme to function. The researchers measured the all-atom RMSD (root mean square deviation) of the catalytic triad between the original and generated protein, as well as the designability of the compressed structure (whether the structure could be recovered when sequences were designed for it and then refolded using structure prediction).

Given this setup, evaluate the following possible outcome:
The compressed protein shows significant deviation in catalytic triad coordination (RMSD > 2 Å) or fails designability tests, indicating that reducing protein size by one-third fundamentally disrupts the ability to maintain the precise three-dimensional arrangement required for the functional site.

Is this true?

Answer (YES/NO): NO